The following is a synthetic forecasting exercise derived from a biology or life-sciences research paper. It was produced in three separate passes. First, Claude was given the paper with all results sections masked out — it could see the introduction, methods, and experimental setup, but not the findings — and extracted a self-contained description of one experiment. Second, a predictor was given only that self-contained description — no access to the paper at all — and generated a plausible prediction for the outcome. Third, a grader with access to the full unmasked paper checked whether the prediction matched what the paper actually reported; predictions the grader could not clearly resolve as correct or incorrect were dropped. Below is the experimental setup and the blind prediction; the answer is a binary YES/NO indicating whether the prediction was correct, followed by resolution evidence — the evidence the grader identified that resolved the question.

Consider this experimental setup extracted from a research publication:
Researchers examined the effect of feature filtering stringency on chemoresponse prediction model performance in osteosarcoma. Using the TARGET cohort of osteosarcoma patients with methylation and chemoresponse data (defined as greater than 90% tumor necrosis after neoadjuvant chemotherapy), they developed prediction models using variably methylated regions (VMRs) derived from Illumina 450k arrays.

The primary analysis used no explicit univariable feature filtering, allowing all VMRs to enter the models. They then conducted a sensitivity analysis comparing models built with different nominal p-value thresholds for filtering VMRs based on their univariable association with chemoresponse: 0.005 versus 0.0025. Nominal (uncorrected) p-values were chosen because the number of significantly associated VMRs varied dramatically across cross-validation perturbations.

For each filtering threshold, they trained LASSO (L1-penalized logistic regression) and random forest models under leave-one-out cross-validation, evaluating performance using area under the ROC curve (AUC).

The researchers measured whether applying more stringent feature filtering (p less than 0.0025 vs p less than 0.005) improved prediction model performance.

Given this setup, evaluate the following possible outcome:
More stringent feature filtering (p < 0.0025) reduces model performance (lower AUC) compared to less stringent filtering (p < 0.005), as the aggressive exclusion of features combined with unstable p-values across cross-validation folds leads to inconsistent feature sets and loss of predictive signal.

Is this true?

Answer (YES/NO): NO